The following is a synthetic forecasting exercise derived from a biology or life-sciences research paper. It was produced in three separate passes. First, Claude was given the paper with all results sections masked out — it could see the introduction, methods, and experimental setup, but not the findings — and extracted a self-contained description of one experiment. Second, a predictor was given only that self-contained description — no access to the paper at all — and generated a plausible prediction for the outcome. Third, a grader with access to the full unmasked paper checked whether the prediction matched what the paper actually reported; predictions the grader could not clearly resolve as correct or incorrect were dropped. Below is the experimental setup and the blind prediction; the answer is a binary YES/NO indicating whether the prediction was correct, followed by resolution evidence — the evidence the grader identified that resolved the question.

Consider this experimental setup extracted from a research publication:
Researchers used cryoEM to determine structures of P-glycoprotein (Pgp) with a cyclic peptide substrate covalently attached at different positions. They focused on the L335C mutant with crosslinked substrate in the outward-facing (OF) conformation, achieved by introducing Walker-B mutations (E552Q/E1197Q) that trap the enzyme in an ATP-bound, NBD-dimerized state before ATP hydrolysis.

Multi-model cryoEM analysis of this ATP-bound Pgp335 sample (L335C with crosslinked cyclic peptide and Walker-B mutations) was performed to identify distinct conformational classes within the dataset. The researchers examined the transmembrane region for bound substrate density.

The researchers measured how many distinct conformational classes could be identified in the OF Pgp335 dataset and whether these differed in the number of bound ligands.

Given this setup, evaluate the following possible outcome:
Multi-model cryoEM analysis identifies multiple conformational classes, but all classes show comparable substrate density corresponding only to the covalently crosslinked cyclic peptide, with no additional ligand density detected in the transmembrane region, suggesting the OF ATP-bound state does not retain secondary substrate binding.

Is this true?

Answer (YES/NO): NO